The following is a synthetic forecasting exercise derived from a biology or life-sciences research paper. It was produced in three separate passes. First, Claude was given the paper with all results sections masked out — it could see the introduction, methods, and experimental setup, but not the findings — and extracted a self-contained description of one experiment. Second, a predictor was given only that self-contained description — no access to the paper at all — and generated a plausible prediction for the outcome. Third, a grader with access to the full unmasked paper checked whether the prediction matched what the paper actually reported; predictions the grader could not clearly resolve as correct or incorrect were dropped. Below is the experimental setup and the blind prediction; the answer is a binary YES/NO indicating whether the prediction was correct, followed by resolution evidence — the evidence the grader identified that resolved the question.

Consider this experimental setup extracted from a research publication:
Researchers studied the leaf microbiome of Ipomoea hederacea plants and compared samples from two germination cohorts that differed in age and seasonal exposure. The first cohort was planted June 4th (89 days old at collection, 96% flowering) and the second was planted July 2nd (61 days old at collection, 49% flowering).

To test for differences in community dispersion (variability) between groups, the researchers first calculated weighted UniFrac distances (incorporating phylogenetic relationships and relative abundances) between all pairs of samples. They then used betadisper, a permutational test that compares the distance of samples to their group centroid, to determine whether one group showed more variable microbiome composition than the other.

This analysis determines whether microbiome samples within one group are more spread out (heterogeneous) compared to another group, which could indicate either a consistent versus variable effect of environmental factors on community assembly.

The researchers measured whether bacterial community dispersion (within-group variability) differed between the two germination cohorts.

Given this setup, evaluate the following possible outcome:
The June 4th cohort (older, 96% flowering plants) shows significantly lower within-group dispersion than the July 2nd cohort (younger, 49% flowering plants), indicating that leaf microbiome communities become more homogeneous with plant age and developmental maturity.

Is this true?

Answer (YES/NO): YES